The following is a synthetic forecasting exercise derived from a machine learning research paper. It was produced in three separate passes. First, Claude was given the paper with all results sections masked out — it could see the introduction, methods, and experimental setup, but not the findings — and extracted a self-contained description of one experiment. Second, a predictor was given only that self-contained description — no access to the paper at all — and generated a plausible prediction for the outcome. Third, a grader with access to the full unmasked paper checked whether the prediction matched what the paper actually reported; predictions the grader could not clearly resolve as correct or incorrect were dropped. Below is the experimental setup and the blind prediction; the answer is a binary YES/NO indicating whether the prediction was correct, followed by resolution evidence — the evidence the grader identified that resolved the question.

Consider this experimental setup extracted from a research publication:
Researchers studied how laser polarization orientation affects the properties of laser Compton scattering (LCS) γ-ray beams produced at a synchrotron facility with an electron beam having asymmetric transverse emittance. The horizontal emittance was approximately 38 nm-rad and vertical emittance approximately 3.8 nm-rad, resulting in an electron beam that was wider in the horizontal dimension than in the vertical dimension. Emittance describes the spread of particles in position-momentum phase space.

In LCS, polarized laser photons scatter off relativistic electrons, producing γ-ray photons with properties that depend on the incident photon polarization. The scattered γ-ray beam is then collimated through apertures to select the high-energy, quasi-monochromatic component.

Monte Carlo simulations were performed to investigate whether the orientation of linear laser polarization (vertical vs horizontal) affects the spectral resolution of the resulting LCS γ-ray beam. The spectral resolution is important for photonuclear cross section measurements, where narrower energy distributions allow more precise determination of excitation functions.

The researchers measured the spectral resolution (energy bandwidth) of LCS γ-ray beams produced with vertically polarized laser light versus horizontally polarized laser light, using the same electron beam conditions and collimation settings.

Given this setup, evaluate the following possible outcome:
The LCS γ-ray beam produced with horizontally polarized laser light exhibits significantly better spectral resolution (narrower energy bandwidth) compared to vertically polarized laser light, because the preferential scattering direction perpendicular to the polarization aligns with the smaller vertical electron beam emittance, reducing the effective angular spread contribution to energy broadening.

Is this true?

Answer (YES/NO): NO